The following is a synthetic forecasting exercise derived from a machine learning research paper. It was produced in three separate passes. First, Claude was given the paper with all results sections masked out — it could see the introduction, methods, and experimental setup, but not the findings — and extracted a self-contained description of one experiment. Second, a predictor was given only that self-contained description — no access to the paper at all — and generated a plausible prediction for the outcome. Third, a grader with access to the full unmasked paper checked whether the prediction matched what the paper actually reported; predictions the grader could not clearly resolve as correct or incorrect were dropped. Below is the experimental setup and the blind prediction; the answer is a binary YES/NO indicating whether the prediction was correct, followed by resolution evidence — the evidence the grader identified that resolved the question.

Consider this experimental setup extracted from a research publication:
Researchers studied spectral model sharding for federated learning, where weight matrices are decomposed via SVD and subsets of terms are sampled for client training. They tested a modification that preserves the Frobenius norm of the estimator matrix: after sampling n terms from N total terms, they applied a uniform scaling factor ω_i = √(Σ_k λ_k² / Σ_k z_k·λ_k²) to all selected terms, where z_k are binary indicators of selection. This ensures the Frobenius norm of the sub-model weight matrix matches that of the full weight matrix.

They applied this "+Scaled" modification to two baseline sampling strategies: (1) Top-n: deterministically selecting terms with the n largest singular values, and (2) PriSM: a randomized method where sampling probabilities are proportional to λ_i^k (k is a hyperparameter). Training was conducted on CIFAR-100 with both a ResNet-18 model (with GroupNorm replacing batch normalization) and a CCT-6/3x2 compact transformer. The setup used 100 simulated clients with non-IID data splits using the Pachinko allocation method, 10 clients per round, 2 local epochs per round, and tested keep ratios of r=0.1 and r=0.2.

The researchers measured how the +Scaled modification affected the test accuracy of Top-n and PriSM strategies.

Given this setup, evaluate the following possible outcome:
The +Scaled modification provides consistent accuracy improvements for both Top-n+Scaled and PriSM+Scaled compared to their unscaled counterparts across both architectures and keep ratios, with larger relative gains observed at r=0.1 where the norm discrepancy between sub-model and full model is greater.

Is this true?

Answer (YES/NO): NO